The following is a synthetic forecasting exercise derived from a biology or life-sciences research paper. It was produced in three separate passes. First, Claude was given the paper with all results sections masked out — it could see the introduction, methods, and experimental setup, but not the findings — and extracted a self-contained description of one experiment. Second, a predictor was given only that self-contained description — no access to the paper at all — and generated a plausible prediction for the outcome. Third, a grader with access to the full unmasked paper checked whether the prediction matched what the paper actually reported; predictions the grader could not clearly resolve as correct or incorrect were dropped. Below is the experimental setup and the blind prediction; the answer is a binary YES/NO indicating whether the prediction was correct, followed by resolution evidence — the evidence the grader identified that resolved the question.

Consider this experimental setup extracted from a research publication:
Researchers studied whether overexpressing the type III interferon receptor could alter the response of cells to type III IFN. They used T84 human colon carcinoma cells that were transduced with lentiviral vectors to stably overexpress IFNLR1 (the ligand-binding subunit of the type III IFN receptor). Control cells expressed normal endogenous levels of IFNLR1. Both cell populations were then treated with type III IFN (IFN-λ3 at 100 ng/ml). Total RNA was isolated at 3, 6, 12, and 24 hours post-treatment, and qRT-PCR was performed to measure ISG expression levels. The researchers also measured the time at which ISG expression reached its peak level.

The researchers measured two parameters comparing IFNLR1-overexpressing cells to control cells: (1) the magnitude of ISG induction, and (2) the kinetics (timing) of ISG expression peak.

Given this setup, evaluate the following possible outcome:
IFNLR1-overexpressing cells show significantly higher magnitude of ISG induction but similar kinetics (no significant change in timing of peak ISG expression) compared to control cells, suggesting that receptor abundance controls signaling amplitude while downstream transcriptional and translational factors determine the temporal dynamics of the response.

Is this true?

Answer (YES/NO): YES